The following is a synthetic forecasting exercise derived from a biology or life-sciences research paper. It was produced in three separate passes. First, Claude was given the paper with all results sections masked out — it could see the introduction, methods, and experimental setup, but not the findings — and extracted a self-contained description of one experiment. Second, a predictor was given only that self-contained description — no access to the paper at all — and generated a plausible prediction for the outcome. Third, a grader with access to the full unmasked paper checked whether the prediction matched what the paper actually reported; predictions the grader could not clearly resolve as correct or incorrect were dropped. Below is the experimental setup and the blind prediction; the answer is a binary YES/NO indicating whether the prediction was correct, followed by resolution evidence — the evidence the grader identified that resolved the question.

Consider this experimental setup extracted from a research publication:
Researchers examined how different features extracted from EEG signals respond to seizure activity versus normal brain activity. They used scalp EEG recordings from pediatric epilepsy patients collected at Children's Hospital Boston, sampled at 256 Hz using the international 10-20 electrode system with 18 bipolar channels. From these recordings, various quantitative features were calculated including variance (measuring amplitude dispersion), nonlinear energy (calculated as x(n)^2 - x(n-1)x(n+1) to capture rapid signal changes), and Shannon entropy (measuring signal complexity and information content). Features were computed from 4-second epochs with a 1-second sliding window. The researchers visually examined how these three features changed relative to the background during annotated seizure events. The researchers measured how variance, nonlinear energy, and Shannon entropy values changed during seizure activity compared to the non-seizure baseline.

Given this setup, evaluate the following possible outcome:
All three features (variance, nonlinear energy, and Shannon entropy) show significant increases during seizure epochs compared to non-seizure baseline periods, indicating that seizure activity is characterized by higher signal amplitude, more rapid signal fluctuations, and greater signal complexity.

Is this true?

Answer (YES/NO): NO